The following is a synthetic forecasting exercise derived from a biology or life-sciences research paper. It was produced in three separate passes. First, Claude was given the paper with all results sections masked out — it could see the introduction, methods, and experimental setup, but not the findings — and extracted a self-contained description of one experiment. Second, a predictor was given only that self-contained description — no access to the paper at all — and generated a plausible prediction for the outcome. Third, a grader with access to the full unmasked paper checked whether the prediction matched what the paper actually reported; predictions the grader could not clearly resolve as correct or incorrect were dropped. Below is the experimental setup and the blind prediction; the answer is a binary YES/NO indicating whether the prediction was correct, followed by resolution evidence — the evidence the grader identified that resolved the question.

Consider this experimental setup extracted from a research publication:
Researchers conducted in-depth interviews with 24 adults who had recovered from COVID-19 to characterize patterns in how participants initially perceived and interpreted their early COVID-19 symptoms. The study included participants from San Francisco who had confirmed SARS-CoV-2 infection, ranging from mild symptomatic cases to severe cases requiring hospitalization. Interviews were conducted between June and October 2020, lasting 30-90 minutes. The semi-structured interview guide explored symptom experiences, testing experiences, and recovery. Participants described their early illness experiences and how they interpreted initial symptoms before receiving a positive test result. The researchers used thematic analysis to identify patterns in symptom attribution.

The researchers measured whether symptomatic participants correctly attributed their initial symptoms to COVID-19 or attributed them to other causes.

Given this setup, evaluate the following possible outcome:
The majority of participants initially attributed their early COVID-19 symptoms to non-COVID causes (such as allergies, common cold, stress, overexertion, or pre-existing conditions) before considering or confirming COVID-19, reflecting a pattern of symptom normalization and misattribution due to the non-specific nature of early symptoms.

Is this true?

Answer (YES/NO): NO